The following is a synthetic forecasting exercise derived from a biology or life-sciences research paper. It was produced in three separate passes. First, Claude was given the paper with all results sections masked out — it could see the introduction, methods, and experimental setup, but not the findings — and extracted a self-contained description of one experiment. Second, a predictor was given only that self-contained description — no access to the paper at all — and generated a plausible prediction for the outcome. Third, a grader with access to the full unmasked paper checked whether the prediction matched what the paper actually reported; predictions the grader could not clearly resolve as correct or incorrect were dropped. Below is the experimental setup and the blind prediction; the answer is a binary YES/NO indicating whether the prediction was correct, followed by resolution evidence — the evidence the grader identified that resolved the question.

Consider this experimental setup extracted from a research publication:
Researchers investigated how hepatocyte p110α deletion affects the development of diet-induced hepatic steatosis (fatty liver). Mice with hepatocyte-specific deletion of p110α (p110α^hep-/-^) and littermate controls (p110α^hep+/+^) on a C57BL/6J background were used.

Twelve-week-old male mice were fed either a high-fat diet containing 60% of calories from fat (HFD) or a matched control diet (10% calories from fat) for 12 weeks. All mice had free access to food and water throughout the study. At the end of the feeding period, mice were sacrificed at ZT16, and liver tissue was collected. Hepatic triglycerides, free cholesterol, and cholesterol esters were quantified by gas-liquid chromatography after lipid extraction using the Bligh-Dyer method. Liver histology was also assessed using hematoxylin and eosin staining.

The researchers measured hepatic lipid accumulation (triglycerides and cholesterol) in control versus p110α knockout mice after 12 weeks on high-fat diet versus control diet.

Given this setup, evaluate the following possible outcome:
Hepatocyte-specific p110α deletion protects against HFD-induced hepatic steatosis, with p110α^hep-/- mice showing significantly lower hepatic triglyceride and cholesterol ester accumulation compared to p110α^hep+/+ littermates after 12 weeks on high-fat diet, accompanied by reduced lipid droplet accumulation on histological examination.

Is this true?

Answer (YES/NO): YES